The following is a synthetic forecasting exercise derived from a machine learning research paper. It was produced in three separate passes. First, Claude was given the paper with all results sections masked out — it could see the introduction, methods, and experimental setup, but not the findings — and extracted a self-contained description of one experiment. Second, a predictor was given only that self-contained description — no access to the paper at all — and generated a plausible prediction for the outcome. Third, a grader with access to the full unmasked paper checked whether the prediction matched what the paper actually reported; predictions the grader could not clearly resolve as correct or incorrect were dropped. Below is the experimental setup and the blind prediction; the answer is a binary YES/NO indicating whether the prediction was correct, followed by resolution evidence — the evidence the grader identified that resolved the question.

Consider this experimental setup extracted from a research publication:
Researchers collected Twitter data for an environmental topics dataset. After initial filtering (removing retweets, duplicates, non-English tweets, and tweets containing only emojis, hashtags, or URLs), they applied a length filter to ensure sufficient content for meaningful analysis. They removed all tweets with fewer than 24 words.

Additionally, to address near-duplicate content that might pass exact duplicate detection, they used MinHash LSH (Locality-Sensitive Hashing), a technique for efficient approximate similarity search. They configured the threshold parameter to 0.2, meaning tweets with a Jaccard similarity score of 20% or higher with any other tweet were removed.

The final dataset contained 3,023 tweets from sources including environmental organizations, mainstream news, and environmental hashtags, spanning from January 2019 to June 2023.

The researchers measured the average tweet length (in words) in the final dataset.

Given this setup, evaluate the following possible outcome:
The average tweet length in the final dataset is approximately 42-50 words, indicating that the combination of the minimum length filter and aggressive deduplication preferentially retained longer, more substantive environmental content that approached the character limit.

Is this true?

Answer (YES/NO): YES